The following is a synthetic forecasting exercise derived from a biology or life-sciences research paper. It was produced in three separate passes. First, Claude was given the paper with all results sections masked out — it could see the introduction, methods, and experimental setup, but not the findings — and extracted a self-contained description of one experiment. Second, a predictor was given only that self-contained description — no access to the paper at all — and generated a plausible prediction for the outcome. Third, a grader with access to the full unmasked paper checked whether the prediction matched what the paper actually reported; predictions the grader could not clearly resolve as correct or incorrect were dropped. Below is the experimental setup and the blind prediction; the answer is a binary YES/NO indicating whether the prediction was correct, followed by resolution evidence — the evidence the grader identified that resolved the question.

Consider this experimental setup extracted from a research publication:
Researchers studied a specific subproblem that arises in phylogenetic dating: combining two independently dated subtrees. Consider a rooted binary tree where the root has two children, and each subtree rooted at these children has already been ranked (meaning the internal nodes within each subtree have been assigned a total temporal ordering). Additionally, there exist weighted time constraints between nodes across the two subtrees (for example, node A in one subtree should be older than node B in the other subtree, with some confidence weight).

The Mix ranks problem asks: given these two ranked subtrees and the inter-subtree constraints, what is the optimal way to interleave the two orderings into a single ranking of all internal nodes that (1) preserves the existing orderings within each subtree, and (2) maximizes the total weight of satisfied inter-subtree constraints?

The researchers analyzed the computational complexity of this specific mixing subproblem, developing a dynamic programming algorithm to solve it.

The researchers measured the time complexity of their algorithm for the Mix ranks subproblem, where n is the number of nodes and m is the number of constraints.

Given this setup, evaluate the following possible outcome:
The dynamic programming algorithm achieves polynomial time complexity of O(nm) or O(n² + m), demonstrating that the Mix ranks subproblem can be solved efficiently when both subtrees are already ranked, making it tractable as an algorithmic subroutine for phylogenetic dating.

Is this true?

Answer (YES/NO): NO